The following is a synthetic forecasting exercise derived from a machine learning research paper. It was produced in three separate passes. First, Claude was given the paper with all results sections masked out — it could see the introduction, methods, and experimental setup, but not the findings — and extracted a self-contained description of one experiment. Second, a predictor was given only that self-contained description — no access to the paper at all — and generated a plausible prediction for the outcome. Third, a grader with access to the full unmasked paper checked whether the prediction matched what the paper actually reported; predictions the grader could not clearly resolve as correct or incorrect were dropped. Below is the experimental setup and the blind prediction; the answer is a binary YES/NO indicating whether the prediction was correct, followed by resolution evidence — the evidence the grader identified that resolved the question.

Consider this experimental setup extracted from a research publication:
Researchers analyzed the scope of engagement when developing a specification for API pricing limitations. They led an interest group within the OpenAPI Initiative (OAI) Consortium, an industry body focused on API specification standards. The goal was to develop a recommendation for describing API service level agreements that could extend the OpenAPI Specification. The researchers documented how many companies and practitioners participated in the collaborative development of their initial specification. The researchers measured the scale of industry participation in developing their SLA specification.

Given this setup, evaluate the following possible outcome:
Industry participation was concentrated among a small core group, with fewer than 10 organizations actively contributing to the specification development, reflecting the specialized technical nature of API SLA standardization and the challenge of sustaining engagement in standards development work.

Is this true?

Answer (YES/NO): NO